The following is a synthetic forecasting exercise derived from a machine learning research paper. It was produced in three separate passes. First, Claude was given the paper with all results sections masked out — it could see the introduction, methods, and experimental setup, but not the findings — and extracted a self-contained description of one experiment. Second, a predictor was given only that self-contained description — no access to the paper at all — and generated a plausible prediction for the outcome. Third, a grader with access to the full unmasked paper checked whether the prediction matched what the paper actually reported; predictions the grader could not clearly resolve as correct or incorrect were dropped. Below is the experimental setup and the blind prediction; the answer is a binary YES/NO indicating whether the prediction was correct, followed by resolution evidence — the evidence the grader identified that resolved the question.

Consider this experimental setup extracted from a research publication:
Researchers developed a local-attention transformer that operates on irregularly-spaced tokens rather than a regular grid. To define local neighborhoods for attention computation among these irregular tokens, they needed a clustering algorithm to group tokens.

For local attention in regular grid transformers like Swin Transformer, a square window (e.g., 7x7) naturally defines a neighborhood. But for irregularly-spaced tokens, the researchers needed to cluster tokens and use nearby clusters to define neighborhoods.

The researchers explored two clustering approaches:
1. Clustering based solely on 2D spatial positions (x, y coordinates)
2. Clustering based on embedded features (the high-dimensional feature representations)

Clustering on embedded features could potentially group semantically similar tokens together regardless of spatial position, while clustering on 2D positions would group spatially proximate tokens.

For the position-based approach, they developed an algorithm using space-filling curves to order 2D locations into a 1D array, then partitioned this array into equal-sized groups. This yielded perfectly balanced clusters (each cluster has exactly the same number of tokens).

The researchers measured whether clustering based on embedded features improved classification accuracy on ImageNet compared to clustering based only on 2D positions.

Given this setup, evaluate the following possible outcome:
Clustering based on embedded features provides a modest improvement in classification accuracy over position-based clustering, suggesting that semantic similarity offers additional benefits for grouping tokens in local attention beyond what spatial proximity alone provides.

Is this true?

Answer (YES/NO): NO